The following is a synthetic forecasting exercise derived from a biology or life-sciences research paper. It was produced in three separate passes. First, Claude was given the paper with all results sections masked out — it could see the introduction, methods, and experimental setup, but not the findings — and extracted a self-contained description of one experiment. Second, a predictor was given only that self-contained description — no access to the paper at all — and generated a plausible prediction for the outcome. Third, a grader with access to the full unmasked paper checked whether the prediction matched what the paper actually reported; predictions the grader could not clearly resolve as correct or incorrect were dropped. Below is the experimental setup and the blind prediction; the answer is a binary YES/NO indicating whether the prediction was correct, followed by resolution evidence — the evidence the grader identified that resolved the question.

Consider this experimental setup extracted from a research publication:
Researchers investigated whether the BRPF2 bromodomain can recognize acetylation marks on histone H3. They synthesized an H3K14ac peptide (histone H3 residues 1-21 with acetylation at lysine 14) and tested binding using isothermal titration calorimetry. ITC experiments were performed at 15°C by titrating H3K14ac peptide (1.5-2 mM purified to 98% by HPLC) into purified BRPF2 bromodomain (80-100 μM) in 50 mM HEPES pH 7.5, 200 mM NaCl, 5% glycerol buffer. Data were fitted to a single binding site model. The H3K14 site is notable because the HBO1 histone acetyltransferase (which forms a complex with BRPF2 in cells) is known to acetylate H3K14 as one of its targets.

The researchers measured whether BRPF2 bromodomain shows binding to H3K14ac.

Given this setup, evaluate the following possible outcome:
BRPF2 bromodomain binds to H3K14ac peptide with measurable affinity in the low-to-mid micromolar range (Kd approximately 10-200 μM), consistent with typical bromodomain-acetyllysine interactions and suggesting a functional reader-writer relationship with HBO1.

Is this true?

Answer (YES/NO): YES